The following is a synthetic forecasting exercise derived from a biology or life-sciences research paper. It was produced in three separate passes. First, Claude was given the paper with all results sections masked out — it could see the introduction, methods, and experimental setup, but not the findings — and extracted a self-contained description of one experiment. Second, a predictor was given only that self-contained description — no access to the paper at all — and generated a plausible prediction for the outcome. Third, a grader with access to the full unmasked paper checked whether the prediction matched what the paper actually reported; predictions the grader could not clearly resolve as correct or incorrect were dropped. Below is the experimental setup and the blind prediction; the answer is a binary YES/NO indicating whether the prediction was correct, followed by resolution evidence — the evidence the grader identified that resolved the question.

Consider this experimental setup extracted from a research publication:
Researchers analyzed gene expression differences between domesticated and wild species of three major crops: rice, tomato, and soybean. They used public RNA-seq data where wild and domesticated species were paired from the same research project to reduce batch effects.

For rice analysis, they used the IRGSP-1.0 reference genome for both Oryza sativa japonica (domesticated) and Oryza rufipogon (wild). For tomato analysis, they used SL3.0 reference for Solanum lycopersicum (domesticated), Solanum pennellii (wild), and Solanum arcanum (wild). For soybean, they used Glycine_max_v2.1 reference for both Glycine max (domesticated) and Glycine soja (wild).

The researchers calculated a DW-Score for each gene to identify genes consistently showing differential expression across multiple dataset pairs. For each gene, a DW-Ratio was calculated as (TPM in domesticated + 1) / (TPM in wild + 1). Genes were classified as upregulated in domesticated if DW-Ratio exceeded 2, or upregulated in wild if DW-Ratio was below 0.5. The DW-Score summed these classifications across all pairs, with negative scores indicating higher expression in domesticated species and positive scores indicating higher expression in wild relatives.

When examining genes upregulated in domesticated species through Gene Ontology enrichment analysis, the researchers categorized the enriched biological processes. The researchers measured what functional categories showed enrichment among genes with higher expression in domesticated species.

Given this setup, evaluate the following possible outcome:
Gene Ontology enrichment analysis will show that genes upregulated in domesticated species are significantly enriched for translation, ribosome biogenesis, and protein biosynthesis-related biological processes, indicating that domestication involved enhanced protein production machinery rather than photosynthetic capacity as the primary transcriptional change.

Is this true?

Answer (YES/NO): NO